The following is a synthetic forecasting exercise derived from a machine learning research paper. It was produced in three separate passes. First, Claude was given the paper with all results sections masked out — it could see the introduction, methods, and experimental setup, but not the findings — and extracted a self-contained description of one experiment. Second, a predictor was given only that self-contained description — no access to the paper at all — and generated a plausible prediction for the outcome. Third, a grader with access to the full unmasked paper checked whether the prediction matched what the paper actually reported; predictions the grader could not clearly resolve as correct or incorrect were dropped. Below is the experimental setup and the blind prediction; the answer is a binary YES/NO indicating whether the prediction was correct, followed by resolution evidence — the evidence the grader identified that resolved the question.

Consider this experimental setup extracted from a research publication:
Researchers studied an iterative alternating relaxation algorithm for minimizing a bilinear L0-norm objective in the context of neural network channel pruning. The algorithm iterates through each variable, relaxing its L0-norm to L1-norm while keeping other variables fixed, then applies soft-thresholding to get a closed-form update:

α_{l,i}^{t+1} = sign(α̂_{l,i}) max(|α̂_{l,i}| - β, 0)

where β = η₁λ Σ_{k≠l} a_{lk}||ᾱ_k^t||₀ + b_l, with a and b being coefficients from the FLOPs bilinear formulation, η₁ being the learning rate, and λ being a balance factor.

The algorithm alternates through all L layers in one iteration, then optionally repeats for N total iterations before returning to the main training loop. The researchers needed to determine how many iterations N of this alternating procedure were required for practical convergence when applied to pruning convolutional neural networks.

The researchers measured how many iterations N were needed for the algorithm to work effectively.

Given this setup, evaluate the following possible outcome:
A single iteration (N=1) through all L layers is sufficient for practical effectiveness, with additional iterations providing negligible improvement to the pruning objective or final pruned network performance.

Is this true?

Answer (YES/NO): YES